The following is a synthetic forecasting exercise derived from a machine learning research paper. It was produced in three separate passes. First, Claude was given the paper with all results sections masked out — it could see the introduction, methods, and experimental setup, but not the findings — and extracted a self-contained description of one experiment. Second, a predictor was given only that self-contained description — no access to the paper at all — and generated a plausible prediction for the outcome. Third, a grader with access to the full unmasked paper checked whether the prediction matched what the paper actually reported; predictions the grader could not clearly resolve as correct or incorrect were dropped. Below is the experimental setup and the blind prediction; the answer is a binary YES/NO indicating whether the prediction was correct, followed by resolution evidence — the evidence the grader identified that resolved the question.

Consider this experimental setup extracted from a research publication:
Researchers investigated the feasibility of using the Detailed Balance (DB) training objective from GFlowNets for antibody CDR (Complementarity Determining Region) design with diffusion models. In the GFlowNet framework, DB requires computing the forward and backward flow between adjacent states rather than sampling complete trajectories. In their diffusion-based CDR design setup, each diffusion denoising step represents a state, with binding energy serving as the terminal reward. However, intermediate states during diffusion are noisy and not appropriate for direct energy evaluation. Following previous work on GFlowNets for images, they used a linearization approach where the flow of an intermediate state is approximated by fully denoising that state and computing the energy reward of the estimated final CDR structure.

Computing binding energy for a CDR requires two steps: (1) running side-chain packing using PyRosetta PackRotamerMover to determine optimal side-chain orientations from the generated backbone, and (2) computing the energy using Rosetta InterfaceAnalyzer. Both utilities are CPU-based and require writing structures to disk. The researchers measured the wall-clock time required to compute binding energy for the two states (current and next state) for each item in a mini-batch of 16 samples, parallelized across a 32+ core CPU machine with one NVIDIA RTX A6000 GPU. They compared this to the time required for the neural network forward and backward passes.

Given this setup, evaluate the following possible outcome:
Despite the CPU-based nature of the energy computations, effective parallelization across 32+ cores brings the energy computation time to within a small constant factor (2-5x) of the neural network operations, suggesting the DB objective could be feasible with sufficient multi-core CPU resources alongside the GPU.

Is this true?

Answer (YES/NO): NO